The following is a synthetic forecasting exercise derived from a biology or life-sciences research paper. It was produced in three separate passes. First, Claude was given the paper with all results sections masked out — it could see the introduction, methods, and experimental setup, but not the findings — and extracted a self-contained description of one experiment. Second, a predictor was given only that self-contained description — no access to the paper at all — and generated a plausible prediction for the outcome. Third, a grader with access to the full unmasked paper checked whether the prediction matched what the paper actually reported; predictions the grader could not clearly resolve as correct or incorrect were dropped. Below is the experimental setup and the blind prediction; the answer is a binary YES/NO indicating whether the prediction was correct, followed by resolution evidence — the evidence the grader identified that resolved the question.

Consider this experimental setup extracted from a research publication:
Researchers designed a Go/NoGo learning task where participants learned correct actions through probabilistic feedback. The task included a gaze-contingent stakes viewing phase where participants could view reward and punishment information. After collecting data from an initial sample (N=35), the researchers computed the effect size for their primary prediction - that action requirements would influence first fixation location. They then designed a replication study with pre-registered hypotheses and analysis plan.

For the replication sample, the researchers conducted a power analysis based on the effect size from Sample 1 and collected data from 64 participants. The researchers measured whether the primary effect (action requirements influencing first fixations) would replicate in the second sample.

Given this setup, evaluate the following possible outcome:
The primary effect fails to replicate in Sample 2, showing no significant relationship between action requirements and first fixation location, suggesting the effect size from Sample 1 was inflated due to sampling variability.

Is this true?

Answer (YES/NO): NO